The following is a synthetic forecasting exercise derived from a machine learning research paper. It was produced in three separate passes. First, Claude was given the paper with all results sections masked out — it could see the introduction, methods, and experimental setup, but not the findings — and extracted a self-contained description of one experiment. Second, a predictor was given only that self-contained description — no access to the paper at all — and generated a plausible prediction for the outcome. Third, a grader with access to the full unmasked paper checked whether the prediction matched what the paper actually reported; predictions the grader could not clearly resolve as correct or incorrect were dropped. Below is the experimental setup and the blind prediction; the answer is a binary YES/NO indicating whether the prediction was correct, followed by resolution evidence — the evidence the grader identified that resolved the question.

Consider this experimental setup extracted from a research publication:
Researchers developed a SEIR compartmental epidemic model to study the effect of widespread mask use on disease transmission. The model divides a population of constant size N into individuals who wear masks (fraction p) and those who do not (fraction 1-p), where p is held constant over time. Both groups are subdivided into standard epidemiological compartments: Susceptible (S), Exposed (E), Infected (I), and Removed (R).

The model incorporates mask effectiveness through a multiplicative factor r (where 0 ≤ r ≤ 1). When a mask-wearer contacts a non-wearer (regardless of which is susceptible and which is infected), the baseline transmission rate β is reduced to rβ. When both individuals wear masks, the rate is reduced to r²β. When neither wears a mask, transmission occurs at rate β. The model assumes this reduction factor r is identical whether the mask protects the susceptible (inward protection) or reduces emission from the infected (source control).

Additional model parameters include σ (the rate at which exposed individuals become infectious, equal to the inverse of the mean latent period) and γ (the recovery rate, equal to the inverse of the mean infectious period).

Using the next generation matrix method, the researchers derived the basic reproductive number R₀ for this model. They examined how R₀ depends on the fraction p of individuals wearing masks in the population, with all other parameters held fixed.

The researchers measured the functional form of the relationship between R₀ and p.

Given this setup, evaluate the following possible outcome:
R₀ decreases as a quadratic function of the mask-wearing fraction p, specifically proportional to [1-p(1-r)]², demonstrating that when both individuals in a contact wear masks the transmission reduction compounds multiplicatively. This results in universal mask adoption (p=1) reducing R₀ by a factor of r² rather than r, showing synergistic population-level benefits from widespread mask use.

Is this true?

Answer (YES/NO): NO